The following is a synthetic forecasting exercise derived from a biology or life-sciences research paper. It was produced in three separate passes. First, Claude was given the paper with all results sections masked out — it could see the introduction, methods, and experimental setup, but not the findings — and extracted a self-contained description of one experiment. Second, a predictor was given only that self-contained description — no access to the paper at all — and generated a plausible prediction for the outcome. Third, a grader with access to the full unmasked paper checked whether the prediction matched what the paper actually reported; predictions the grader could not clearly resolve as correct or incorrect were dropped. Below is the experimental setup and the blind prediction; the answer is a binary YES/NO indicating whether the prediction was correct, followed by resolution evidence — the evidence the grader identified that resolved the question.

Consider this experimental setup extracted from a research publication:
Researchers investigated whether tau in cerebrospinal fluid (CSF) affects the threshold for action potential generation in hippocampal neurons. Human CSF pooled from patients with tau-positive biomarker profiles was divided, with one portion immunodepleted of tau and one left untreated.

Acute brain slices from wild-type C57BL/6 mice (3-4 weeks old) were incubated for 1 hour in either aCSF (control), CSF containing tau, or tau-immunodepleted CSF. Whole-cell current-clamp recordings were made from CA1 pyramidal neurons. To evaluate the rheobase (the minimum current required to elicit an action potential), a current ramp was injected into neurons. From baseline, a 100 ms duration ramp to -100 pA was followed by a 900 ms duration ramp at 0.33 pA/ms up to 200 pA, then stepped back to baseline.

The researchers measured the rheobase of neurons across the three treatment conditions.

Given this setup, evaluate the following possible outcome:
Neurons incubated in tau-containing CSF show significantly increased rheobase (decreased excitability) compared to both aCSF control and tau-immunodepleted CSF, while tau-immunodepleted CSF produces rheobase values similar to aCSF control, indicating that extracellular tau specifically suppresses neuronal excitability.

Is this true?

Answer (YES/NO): NO